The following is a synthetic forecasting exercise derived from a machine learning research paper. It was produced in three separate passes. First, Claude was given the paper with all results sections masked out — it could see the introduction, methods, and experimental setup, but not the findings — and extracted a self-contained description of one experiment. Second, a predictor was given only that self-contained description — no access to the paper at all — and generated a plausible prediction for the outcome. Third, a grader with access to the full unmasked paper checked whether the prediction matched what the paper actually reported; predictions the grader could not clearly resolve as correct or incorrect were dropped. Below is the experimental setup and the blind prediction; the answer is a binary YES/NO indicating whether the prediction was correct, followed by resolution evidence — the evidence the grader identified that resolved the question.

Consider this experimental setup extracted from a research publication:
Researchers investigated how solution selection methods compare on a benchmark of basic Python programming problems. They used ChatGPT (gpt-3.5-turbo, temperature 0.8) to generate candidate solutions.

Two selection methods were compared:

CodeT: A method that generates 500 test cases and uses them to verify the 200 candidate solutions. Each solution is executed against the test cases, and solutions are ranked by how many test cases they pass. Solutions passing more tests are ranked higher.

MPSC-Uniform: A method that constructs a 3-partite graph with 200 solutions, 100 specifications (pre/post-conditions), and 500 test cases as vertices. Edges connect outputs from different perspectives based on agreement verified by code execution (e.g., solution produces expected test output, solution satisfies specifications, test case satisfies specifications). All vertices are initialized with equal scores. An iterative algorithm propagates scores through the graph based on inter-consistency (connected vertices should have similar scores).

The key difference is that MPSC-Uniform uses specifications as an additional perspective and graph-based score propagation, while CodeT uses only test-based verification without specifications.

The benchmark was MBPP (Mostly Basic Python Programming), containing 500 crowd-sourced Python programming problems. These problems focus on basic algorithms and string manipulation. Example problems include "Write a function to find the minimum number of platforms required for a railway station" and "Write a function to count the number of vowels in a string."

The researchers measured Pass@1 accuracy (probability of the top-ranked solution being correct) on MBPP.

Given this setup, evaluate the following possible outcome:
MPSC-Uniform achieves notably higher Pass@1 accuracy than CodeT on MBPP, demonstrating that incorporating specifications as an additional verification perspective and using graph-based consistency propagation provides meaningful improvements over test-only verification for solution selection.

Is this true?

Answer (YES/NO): NO